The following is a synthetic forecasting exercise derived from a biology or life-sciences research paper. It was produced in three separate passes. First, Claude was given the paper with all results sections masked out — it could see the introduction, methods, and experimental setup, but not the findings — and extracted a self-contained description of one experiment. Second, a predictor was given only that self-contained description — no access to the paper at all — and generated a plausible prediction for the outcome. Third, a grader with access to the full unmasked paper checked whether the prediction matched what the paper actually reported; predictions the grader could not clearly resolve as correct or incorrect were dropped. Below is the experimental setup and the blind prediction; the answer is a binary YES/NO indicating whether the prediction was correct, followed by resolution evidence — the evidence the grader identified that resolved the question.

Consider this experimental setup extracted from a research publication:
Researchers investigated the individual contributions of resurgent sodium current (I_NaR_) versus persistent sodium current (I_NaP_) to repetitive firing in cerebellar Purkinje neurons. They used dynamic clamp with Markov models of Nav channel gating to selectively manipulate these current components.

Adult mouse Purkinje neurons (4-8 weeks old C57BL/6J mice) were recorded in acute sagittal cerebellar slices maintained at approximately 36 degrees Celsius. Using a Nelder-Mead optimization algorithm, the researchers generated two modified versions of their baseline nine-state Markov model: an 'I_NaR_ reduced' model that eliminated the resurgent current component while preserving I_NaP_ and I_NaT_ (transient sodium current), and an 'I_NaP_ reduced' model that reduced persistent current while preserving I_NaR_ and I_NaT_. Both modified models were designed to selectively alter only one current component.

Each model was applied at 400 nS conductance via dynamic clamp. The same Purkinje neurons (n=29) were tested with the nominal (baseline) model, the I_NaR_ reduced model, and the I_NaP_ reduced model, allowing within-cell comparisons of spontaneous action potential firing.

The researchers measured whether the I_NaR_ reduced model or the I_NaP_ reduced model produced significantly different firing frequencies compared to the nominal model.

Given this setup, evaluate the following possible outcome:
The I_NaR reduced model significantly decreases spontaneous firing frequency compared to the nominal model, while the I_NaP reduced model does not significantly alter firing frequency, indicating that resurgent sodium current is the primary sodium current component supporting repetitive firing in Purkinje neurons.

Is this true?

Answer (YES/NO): NO